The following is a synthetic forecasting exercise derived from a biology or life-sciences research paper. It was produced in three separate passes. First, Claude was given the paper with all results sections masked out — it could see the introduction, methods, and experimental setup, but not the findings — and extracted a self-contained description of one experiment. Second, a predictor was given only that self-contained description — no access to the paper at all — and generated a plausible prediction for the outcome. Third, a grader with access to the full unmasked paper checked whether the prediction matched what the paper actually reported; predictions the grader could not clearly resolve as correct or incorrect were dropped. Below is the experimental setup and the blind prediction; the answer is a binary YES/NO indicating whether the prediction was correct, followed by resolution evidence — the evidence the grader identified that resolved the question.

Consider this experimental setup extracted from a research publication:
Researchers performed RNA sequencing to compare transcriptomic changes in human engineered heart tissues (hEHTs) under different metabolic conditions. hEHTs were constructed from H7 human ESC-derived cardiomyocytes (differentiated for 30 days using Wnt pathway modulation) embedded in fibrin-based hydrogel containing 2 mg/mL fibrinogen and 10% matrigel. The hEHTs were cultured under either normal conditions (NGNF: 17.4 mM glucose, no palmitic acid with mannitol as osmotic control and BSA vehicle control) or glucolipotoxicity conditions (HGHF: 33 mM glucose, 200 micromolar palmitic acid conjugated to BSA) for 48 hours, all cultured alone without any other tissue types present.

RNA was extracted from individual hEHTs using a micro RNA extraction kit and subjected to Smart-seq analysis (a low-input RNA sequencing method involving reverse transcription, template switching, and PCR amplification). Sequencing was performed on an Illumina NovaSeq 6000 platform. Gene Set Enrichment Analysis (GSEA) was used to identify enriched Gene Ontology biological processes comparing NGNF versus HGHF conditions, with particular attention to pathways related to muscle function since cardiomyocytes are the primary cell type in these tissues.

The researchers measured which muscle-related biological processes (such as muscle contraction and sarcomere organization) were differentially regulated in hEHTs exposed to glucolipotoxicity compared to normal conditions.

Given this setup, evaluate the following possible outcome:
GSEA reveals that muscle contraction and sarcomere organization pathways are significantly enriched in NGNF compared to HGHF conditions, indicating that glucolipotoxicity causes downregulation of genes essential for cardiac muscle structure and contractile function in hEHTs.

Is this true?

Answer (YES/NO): YES